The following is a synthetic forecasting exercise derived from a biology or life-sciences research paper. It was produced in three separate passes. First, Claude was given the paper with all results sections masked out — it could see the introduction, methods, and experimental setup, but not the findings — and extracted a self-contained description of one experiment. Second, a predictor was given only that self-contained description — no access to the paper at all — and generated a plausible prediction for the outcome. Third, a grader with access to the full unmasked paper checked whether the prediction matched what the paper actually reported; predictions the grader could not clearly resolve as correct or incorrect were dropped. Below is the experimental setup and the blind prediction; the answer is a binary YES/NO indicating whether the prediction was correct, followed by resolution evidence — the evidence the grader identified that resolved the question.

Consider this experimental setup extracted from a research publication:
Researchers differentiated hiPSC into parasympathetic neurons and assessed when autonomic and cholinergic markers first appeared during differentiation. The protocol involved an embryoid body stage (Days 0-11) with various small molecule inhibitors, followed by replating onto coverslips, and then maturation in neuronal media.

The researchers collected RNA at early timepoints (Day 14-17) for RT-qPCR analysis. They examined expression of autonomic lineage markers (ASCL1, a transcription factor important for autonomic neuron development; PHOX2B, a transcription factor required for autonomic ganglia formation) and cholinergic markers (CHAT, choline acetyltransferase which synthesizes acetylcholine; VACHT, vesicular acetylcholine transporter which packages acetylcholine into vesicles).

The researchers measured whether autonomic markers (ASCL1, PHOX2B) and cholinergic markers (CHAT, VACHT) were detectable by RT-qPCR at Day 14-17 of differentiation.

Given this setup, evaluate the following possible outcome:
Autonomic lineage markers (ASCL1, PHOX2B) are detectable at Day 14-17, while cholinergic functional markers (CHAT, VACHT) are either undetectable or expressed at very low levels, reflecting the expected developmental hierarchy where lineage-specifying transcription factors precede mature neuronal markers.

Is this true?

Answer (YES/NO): NO